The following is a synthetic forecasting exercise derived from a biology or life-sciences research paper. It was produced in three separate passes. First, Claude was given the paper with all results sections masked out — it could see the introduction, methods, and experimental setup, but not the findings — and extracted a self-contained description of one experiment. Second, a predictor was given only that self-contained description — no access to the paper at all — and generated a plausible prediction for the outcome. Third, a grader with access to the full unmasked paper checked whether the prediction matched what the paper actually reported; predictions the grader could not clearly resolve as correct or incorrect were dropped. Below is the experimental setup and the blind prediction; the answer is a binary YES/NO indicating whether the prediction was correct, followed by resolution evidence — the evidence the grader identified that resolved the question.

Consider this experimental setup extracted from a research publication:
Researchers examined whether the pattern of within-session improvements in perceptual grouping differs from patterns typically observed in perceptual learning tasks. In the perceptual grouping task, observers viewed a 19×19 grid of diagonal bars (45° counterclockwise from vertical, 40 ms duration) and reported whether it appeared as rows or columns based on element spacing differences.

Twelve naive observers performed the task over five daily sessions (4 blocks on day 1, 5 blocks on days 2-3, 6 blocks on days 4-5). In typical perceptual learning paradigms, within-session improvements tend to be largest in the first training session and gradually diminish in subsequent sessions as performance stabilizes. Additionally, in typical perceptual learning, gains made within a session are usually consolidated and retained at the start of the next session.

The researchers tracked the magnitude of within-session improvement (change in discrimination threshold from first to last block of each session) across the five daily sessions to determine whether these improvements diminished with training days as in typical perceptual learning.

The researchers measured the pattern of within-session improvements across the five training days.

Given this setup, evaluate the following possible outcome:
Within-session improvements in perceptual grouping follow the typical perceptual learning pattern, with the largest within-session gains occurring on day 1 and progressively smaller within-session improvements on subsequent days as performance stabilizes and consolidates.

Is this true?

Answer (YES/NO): NO